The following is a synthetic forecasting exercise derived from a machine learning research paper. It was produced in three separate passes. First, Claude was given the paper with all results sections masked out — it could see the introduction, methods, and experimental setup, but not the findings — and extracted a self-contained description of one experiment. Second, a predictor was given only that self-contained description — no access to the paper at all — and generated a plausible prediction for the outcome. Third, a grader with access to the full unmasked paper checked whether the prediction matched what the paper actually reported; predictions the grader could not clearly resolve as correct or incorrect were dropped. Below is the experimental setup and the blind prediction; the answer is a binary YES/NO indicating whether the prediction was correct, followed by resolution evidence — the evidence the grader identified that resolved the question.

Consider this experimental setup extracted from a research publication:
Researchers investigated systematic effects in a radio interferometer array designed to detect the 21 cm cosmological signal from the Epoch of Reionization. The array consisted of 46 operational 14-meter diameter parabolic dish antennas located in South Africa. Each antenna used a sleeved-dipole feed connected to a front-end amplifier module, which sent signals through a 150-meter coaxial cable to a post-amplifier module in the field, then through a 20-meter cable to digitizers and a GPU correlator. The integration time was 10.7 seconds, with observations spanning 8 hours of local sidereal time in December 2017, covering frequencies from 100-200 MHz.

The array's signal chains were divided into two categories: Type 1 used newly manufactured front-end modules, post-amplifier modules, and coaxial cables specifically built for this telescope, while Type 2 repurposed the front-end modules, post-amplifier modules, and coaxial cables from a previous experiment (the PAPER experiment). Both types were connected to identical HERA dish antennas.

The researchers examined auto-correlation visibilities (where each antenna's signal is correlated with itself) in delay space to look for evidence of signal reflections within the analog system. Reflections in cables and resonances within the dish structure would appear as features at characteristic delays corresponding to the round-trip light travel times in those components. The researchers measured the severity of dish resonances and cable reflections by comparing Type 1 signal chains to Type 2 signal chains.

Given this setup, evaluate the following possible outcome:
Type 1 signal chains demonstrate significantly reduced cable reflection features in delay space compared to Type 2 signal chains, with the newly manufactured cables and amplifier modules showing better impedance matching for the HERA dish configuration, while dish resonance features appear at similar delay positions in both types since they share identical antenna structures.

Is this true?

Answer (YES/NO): NO